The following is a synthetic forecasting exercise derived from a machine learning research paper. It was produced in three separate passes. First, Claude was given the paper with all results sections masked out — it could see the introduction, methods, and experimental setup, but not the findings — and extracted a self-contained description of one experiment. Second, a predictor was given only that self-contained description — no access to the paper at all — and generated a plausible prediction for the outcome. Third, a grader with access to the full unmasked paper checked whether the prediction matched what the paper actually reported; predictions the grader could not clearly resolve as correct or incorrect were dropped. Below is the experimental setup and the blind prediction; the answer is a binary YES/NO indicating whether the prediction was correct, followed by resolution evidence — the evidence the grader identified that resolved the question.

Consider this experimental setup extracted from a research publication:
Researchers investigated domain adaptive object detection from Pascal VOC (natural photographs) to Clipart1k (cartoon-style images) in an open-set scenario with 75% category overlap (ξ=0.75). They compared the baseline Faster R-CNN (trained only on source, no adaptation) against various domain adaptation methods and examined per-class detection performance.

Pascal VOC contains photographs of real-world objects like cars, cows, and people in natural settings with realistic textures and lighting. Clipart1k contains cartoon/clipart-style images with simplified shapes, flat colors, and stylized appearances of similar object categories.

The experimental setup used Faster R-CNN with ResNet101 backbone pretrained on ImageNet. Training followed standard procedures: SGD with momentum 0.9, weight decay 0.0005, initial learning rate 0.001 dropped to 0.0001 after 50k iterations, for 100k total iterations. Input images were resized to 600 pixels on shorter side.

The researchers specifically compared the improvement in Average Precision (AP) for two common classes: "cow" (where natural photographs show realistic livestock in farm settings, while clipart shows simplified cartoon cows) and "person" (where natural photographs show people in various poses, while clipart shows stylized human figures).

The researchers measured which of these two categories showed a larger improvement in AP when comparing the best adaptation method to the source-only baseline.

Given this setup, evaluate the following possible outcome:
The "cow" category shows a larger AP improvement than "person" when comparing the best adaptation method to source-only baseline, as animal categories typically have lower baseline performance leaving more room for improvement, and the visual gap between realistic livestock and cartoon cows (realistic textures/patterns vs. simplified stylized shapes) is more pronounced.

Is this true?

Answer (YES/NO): YES